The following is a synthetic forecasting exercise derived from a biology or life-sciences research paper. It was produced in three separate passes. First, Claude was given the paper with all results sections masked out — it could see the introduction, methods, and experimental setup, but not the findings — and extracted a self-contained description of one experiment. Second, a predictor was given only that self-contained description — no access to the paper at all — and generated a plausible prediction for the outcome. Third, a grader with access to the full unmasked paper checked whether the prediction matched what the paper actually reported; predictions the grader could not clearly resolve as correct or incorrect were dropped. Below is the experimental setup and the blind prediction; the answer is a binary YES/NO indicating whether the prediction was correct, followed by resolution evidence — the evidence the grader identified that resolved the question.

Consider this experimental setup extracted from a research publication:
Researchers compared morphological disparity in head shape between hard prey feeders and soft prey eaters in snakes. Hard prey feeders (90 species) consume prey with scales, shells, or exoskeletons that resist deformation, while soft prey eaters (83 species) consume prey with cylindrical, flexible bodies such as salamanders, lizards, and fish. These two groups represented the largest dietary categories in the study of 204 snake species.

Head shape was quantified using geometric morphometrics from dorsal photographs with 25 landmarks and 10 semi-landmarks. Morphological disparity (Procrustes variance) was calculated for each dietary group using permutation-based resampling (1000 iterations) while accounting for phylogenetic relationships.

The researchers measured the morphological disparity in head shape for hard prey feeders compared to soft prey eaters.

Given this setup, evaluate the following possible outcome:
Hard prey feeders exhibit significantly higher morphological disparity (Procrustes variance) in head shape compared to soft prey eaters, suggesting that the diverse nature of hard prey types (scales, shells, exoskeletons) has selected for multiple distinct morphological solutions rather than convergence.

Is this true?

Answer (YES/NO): NO